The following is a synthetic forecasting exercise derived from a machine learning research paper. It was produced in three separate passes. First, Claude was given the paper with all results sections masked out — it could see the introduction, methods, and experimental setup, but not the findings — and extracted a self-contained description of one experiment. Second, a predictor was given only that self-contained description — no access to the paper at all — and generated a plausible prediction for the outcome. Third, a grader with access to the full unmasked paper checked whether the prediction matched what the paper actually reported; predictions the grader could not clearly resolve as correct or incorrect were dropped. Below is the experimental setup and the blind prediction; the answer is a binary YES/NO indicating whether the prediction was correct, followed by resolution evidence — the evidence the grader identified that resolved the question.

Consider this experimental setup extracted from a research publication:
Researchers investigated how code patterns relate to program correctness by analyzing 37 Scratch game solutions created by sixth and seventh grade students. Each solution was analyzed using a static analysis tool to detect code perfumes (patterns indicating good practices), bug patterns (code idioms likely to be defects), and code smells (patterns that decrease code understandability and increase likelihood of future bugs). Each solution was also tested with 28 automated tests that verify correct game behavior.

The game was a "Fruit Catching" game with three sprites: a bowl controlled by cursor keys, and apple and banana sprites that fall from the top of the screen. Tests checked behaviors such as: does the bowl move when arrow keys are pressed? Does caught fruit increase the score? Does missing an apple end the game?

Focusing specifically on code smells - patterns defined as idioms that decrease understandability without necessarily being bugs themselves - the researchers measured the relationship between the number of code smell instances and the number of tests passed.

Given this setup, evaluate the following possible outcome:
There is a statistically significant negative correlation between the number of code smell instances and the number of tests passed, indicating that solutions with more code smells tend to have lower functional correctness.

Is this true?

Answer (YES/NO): NO